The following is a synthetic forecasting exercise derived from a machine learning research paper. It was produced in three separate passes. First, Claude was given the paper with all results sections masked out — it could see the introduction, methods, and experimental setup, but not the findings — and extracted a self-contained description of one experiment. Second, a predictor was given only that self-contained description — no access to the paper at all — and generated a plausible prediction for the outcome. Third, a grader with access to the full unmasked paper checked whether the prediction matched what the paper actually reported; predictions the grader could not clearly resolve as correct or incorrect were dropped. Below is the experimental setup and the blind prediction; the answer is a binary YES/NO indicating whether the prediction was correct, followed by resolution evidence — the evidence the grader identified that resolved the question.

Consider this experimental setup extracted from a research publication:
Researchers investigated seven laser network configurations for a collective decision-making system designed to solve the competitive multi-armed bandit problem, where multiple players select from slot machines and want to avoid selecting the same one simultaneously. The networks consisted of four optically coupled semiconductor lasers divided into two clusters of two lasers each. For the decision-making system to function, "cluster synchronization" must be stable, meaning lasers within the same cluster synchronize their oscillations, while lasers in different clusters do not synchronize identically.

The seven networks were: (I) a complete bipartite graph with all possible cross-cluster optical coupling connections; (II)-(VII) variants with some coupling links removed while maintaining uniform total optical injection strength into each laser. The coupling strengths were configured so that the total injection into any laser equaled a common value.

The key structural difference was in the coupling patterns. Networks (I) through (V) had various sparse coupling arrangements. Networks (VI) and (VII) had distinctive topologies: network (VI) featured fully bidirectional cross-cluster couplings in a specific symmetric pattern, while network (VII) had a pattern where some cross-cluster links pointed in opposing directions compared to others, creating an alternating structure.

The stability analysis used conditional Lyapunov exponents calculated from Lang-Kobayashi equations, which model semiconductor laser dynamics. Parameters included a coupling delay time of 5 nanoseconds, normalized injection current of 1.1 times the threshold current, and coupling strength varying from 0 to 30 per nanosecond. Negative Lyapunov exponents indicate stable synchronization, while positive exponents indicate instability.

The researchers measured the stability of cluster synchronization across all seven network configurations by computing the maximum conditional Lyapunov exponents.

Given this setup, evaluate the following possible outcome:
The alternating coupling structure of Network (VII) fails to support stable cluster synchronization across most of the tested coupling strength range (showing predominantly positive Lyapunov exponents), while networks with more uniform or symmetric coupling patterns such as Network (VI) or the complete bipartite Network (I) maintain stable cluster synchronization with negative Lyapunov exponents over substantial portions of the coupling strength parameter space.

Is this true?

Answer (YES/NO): NO